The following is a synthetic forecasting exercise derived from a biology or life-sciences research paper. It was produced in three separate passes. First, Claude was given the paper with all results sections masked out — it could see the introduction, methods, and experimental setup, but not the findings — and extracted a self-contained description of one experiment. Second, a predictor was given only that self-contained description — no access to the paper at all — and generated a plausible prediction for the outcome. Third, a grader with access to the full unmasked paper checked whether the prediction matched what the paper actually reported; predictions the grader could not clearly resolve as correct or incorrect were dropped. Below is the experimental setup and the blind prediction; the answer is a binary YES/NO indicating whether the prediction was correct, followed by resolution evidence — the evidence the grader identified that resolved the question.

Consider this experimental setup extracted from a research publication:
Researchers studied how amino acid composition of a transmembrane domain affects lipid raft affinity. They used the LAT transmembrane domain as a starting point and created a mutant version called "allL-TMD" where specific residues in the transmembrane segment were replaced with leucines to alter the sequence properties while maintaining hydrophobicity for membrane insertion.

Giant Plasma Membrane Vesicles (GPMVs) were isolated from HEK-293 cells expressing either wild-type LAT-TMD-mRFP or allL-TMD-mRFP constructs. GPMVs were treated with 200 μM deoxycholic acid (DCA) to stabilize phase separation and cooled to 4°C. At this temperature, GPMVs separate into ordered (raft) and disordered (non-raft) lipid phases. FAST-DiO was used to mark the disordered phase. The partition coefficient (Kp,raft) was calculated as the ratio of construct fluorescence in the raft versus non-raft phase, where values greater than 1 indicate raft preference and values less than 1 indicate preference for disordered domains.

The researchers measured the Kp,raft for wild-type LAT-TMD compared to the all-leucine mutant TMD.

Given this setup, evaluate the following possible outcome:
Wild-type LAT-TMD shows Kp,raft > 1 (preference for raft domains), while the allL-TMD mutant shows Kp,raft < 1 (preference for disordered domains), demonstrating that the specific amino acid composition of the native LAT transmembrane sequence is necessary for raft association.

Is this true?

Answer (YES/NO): YES